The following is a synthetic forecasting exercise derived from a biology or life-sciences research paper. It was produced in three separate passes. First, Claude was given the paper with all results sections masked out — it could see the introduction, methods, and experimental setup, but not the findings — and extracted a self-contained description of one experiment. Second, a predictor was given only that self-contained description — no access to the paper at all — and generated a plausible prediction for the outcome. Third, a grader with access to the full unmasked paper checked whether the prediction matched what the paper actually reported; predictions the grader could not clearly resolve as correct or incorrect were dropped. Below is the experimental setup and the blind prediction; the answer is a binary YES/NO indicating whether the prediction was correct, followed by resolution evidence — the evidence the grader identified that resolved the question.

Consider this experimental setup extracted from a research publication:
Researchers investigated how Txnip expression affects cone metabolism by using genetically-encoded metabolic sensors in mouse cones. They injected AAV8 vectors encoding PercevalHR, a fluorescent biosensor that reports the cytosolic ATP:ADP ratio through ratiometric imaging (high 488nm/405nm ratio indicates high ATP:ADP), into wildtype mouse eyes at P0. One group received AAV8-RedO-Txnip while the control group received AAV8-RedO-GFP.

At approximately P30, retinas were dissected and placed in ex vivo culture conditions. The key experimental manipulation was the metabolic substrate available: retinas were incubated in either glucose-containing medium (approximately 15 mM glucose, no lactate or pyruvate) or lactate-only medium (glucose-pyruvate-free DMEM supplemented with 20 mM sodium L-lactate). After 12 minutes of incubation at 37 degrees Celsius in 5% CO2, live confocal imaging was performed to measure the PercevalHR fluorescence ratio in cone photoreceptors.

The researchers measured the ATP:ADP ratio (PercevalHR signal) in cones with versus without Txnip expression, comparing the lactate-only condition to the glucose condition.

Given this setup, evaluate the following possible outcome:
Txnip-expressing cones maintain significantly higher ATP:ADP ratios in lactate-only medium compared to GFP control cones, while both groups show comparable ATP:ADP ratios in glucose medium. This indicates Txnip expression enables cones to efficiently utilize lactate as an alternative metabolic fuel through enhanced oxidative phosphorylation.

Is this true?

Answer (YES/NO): NO